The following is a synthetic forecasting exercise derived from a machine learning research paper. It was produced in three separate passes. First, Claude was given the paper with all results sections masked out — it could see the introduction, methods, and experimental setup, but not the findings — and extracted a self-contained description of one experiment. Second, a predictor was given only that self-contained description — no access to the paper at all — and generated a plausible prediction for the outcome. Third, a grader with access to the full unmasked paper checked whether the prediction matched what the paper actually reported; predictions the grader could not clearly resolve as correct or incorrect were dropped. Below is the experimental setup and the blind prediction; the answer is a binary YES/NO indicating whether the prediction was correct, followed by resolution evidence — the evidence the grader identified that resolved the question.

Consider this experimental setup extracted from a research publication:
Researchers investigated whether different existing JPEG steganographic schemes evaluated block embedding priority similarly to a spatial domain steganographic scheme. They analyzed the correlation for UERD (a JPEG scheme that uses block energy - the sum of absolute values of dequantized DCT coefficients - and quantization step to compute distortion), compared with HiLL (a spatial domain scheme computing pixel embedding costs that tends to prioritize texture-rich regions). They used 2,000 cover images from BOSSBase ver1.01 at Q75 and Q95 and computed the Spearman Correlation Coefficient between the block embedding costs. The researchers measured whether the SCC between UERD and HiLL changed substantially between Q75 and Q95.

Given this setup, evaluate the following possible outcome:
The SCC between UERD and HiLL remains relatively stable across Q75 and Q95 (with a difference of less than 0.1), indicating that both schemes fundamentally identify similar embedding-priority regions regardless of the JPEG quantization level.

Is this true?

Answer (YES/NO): YES